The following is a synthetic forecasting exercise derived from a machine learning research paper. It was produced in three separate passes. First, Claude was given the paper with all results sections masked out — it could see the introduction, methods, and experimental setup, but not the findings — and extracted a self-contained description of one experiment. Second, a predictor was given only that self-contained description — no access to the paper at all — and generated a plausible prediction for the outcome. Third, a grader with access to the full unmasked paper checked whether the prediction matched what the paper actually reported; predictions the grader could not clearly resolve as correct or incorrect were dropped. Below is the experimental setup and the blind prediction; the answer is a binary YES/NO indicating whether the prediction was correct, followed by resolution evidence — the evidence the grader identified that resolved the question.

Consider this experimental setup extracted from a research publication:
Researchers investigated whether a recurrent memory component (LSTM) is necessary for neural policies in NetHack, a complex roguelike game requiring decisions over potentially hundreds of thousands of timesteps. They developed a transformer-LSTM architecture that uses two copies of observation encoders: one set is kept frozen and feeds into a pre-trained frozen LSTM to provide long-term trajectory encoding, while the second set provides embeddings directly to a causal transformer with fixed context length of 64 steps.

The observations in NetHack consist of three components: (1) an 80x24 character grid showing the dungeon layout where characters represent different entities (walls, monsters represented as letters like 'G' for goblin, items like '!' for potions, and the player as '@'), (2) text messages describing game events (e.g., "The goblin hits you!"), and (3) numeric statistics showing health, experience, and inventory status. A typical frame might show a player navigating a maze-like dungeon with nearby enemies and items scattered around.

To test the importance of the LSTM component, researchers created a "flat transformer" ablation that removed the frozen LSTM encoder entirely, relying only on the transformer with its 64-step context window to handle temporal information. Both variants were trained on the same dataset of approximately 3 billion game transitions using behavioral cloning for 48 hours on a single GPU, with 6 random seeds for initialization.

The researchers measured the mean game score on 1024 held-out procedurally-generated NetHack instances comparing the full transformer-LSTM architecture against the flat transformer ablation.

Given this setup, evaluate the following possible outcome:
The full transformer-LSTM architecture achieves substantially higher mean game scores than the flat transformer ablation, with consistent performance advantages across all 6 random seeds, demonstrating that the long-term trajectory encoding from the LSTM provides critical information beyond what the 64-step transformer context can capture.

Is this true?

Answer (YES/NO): YES